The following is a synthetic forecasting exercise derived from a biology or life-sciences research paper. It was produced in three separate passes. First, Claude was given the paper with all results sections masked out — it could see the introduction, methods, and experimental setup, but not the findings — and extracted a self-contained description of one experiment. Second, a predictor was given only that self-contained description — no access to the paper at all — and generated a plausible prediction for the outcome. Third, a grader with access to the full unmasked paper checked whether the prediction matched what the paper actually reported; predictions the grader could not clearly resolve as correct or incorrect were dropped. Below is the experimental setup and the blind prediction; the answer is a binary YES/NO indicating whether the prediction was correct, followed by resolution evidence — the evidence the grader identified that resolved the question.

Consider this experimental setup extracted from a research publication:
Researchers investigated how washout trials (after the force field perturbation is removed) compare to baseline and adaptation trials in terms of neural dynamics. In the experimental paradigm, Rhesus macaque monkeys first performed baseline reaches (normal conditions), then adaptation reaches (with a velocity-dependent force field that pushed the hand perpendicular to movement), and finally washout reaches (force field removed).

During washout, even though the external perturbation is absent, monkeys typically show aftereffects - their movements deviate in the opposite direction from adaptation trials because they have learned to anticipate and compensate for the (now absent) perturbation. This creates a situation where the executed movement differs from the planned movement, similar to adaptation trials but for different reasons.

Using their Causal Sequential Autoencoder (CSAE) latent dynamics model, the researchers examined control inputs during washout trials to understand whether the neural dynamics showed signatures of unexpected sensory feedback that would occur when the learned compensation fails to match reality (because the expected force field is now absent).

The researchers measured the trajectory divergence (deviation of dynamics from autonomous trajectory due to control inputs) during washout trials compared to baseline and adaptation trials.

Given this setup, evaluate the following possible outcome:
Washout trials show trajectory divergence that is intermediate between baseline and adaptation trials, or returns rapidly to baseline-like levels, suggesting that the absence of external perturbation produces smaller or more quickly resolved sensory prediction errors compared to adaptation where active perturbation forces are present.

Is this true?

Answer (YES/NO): YES